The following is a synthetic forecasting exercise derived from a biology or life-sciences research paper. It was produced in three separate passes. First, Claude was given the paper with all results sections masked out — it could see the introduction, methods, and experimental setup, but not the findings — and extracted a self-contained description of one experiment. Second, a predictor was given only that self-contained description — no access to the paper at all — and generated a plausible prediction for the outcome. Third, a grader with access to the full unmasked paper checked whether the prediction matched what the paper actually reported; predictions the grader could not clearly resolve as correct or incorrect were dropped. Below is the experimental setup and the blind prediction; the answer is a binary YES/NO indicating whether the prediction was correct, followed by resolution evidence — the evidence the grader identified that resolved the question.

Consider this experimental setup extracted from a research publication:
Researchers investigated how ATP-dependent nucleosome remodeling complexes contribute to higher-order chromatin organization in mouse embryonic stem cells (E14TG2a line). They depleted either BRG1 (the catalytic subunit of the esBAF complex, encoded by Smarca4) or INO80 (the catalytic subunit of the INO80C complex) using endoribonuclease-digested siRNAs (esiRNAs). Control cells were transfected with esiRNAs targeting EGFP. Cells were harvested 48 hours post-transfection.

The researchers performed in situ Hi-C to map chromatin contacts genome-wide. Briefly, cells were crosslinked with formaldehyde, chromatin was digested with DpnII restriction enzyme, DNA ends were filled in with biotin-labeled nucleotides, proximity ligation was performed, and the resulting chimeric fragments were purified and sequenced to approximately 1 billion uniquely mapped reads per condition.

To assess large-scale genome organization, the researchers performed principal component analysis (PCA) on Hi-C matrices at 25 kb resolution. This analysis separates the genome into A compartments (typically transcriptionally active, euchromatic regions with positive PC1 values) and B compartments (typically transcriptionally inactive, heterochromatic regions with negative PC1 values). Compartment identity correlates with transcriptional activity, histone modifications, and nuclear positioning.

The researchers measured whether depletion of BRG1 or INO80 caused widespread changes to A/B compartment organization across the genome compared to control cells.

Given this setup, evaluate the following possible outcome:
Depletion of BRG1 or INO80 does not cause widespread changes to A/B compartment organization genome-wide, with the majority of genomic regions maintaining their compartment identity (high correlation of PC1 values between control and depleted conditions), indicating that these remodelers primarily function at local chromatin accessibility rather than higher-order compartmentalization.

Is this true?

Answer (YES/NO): YES